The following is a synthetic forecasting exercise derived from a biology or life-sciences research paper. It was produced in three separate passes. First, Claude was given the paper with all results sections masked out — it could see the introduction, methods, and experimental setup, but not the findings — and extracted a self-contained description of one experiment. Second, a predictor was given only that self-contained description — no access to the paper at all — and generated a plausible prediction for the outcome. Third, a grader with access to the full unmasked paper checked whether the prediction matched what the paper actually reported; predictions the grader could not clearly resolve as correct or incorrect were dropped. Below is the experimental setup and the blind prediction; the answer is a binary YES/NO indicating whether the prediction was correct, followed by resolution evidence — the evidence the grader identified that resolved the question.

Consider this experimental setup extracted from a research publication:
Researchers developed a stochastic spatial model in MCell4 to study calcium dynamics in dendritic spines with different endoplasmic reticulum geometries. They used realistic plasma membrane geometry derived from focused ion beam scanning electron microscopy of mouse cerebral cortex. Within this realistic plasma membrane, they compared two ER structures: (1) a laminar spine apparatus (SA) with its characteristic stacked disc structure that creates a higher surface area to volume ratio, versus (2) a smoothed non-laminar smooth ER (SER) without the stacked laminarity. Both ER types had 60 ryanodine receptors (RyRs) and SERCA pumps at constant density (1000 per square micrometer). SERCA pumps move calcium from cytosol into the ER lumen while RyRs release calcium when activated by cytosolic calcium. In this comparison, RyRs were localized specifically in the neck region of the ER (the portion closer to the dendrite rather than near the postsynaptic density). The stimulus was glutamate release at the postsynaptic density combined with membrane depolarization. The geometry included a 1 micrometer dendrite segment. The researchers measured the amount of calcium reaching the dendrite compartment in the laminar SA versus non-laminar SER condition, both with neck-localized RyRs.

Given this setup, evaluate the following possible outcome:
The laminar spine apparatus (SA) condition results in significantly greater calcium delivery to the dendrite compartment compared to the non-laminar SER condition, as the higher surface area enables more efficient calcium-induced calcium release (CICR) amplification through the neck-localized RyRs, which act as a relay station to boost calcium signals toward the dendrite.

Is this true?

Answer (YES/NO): NO